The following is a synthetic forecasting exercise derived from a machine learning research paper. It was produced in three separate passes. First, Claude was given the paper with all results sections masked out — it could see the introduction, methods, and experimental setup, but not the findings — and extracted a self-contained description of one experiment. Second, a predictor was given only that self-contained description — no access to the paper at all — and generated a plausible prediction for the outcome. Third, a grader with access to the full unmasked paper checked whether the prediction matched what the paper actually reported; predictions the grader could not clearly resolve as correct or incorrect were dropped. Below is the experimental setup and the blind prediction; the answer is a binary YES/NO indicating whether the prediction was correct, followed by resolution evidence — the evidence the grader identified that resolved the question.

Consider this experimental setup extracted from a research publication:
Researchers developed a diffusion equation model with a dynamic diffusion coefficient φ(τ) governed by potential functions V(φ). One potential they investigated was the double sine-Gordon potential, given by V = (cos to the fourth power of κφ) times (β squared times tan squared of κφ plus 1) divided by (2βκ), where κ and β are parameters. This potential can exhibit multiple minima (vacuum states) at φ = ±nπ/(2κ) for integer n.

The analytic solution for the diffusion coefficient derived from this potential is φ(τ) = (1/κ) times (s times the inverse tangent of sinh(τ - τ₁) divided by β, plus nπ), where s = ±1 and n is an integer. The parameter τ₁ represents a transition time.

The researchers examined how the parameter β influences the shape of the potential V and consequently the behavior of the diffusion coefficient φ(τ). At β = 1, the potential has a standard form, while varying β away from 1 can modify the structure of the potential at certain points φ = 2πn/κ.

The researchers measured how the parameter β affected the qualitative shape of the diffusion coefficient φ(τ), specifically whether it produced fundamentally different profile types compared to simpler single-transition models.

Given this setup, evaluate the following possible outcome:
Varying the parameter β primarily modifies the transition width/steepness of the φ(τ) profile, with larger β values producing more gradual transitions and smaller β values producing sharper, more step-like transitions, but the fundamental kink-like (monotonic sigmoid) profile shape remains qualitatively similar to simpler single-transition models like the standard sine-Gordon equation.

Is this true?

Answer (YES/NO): NO